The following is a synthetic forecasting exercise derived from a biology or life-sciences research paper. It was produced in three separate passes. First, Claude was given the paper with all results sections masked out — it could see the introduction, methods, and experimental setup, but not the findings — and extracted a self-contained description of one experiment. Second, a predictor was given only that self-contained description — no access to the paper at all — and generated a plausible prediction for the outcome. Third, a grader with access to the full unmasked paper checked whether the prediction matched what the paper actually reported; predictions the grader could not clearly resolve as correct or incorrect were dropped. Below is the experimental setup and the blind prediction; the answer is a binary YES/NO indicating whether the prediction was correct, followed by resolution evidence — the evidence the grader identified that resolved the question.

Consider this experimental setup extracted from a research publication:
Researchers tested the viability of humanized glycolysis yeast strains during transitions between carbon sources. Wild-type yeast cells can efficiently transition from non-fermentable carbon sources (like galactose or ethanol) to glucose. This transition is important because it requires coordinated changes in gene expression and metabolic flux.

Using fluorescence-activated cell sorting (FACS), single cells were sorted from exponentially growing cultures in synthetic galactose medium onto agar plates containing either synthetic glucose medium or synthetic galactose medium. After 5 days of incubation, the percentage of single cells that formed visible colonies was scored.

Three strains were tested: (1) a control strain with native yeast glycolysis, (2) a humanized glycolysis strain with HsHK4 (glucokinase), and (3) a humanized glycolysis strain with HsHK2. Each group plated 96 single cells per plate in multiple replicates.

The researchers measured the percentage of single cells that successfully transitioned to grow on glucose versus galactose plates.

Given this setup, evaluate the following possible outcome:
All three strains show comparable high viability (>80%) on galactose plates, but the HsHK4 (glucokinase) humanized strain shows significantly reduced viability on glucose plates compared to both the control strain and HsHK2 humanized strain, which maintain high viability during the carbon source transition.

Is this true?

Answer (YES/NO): NO